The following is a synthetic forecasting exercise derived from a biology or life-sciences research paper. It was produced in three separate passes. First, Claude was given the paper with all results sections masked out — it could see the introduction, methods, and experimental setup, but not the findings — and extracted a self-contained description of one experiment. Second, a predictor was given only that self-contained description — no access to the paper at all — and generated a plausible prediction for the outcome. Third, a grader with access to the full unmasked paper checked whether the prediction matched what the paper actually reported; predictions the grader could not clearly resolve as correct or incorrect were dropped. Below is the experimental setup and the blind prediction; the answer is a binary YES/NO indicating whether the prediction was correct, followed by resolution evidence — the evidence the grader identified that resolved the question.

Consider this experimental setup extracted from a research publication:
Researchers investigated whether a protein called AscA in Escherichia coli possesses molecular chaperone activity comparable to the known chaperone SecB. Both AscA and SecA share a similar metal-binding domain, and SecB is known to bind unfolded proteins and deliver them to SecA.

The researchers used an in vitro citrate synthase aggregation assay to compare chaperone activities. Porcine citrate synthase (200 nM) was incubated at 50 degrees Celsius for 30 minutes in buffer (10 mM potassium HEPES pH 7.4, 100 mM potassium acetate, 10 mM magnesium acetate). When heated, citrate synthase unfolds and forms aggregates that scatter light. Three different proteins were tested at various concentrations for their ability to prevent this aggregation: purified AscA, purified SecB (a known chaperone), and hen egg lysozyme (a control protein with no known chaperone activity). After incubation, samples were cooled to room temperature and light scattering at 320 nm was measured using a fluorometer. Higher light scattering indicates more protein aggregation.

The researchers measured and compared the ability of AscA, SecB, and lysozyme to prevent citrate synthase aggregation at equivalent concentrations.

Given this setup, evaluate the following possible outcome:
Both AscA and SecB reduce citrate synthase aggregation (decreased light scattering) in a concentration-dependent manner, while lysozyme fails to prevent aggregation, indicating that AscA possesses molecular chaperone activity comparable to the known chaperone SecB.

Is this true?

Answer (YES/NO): YES